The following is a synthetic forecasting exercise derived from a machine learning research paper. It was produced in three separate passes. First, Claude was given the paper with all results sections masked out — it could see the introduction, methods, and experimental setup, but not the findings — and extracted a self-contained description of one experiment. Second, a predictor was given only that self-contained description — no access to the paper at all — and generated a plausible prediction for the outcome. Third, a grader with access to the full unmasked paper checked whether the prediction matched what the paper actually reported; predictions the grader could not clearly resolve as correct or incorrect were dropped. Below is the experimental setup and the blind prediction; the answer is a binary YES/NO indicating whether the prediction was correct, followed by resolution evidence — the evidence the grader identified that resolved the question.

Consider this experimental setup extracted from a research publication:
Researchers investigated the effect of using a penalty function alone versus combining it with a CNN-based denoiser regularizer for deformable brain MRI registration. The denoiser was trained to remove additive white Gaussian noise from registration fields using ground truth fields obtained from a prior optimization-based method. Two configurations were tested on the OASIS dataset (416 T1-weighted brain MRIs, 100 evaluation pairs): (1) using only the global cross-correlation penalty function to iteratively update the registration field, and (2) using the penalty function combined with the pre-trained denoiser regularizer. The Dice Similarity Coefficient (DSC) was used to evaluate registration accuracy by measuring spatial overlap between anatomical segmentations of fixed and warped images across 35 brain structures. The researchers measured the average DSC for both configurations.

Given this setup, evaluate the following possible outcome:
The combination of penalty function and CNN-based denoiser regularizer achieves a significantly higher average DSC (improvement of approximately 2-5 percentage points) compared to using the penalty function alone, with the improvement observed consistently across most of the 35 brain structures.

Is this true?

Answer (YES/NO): NO